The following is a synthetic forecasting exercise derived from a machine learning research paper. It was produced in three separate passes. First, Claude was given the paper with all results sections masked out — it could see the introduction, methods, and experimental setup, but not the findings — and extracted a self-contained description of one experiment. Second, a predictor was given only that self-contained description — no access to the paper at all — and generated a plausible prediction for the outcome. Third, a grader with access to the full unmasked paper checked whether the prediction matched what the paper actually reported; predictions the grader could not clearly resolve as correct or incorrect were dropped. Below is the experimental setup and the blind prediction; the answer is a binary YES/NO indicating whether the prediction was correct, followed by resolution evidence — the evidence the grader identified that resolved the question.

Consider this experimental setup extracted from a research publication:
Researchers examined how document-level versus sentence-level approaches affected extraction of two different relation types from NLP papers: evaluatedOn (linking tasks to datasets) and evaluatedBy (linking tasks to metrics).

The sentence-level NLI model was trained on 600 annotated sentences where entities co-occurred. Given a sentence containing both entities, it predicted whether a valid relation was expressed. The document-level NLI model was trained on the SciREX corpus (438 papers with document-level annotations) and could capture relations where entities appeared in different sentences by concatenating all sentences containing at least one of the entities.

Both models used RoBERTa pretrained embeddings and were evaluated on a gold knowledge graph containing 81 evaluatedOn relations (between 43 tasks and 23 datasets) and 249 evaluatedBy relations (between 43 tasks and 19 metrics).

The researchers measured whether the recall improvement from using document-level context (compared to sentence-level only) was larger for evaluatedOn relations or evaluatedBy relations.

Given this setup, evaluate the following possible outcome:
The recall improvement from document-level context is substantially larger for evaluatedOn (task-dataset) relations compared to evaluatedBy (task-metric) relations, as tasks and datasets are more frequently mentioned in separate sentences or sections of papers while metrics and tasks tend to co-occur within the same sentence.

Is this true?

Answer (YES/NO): YES